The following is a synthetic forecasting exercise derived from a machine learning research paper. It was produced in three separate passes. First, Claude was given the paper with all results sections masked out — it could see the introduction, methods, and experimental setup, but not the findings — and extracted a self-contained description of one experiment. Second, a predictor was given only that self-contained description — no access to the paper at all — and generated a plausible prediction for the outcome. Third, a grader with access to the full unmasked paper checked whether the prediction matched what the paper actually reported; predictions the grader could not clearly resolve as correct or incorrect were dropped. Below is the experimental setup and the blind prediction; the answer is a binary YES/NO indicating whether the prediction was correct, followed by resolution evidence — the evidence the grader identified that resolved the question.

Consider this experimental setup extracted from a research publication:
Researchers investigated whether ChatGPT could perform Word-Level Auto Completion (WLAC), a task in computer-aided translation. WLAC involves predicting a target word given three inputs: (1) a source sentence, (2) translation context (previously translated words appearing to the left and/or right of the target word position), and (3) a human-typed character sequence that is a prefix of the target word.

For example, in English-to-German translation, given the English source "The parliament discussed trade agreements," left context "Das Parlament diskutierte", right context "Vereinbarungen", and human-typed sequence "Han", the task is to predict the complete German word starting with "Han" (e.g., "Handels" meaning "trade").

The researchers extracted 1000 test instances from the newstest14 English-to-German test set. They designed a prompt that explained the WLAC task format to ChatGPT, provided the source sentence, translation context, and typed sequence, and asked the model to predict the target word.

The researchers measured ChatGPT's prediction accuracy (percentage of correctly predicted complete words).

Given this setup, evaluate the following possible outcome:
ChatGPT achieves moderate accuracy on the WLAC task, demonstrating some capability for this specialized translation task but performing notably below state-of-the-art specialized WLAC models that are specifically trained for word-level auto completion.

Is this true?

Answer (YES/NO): YES